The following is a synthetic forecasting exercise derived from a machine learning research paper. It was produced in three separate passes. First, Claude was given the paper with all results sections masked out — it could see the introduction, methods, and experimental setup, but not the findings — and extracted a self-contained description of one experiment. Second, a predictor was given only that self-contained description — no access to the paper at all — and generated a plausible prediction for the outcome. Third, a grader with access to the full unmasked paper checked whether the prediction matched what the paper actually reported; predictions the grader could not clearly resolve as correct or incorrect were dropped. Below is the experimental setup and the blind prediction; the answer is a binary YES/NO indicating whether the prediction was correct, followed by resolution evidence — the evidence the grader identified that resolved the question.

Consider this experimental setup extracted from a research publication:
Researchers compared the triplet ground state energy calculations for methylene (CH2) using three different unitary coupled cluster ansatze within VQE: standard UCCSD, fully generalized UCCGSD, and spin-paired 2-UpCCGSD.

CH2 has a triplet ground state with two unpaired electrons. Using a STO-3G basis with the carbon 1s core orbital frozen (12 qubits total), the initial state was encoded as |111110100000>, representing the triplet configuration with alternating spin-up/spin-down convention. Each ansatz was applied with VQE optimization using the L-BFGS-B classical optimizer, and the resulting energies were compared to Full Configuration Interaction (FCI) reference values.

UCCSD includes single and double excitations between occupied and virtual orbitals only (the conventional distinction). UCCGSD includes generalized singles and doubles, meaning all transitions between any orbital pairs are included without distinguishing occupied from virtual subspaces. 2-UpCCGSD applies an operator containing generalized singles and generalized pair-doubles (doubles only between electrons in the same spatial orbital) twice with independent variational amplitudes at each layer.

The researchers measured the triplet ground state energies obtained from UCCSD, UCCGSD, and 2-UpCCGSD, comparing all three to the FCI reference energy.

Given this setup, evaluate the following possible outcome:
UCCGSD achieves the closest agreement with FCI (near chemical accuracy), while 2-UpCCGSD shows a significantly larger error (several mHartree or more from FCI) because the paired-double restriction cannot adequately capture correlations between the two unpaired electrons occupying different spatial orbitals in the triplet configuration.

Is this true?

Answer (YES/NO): NO